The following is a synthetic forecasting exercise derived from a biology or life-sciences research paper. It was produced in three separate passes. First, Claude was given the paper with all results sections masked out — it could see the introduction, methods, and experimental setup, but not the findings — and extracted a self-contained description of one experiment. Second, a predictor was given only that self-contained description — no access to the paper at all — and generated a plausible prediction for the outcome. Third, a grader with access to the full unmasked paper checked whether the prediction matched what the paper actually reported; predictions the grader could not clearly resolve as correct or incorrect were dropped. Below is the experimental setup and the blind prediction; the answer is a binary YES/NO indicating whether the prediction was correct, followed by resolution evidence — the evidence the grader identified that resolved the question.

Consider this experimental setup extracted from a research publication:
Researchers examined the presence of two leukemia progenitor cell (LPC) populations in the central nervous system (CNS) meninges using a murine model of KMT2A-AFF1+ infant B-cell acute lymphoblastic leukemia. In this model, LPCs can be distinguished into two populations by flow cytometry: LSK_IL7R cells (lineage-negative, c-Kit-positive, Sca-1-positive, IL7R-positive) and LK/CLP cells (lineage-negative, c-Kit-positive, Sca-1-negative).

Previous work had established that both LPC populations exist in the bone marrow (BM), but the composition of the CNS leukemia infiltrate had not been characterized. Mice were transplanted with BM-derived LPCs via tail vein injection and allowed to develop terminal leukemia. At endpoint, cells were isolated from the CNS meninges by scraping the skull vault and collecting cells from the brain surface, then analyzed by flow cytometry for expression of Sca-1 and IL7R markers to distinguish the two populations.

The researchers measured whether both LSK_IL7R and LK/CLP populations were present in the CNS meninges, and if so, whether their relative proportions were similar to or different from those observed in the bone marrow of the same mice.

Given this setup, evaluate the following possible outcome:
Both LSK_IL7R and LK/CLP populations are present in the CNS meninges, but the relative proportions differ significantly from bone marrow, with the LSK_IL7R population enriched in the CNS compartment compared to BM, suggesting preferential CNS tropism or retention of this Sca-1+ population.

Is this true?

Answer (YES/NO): NO